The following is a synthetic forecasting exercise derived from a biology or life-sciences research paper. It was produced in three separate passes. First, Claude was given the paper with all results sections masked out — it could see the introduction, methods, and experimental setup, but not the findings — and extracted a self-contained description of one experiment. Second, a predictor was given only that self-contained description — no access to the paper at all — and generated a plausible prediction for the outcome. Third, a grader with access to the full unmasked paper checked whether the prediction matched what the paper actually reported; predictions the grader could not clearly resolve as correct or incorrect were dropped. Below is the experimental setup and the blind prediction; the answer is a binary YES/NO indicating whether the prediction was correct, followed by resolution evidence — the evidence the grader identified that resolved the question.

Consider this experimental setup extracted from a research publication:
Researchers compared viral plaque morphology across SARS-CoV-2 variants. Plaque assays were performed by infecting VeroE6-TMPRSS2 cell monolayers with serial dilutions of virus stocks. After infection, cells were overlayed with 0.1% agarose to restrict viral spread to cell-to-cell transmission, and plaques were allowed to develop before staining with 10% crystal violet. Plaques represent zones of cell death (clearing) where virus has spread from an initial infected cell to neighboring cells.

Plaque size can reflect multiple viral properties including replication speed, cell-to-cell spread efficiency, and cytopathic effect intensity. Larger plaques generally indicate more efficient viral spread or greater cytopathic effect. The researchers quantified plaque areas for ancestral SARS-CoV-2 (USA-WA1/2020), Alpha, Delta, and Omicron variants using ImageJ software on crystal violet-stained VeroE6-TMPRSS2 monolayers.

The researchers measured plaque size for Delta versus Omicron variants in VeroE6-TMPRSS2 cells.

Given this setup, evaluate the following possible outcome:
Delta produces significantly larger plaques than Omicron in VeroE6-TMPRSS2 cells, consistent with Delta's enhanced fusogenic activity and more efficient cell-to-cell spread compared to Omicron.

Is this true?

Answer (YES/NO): NO